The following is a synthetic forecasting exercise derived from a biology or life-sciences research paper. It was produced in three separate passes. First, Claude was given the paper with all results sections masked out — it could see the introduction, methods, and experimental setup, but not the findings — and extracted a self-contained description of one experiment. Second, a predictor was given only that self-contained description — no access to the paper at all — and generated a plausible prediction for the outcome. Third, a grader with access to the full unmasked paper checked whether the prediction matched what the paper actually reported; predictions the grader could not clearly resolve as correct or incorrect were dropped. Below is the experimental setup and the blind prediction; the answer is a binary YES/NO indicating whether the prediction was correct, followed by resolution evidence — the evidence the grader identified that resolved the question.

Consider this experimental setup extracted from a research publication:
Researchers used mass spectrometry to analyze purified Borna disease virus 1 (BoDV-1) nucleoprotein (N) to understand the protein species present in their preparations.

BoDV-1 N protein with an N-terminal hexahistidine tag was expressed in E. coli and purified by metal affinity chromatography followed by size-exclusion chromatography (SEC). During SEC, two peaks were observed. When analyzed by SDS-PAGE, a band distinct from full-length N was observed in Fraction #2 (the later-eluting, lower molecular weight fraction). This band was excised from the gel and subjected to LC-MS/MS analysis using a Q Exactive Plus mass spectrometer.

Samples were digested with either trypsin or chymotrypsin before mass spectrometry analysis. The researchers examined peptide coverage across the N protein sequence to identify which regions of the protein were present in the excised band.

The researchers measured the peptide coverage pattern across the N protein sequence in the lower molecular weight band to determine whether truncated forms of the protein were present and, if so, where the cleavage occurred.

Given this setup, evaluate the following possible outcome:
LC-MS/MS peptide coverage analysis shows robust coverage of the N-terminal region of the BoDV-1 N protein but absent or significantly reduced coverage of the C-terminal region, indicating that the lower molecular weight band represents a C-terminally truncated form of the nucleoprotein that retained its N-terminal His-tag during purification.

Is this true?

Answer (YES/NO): NO